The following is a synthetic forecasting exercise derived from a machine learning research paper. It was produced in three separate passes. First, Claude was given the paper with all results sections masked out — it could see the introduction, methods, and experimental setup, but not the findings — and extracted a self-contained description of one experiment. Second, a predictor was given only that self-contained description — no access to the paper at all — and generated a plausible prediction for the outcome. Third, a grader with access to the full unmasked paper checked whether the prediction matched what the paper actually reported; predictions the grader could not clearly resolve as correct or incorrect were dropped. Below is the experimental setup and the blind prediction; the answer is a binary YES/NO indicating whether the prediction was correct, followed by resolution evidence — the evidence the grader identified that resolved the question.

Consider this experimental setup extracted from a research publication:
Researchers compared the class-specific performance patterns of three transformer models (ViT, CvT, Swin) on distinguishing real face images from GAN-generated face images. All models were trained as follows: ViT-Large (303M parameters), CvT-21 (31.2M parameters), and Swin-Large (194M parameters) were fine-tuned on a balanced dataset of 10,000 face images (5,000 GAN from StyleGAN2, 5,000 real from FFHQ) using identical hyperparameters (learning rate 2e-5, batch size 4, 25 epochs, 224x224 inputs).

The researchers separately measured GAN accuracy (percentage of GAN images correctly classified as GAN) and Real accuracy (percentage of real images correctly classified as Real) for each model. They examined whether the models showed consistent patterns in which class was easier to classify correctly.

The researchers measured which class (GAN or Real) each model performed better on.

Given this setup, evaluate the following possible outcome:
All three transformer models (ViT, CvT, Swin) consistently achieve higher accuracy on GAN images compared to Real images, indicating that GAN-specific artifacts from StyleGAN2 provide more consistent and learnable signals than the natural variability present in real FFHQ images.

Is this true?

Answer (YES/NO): NO